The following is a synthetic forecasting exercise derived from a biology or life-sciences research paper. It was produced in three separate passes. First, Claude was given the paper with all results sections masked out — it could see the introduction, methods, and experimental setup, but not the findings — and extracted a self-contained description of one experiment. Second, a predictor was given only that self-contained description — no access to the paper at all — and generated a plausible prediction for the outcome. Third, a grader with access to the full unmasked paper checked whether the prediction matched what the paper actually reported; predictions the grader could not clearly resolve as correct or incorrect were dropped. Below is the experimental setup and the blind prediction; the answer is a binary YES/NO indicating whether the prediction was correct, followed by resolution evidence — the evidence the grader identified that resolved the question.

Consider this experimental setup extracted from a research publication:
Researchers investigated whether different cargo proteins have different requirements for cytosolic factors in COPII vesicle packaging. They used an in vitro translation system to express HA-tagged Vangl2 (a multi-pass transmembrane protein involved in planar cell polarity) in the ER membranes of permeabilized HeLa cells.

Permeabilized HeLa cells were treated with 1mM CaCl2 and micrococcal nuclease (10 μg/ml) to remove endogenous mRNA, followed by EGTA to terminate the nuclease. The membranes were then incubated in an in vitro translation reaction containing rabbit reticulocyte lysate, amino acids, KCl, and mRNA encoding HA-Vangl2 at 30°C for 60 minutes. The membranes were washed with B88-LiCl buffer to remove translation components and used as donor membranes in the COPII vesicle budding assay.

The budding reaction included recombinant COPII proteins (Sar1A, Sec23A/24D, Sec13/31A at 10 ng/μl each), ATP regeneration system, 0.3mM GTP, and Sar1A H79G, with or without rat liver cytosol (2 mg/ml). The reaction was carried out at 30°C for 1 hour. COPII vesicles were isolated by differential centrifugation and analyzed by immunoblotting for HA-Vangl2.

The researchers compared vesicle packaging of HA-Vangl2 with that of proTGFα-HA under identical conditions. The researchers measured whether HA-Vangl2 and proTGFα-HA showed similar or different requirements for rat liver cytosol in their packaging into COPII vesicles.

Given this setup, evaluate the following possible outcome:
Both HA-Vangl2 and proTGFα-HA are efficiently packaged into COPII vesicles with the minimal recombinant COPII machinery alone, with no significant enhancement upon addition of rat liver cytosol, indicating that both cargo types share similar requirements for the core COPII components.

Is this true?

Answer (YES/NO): NO